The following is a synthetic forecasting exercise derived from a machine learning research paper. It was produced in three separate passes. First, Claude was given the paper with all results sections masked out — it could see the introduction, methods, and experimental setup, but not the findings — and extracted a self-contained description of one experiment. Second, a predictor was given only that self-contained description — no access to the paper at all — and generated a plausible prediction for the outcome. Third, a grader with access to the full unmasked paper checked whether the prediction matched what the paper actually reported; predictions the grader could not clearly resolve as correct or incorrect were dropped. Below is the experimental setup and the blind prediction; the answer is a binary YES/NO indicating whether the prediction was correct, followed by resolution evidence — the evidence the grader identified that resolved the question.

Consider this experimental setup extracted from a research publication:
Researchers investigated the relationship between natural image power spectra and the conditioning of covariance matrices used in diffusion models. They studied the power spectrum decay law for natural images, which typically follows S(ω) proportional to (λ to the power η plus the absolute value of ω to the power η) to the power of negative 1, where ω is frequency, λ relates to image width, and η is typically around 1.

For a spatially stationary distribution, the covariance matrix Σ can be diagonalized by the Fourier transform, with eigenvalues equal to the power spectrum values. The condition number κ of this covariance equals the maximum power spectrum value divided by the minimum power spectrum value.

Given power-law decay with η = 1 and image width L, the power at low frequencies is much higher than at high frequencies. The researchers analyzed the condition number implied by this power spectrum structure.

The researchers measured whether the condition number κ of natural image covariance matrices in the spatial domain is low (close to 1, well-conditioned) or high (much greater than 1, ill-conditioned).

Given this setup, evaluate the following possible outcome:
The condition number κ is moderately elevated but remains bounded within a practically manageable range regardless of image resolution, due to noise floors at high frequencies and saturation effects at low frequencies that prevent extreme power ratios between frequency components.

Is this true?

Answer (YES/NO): NO